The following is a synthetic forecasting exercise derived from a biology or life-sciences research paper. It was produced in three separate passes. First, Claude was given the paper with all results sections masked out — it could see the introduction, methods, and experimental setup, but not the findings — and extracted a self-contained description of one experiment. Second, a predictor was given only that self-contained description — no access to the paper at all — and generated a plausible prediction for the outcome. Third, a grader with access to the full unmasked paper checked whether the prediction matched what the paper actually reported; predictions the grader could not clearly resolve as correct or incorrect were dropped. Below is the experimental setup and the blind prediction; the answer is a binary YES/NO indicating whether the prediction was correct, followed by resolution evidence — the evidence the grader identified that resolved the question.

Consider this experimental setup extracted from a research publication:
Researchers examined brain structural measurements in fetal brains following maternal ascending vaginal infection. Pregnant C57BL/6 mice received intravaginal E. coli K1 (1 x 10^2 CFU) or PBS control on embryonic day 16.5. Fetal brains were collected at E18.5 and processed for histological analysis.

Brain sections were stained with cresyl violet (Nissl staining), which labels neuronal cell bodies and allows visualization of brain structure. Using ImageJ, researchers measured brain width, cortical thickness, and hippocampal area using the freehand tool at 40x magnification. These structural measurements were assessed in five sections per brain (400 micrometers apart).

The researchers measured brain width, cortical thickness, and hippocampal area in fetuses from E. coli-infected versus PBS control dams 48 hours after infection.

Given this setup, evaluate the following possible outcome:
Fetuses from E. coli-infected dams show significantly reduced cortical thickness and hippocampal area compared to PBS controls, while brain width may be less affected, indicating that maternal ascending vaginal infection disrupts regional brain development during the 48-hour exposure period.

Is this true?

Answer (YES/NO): NO